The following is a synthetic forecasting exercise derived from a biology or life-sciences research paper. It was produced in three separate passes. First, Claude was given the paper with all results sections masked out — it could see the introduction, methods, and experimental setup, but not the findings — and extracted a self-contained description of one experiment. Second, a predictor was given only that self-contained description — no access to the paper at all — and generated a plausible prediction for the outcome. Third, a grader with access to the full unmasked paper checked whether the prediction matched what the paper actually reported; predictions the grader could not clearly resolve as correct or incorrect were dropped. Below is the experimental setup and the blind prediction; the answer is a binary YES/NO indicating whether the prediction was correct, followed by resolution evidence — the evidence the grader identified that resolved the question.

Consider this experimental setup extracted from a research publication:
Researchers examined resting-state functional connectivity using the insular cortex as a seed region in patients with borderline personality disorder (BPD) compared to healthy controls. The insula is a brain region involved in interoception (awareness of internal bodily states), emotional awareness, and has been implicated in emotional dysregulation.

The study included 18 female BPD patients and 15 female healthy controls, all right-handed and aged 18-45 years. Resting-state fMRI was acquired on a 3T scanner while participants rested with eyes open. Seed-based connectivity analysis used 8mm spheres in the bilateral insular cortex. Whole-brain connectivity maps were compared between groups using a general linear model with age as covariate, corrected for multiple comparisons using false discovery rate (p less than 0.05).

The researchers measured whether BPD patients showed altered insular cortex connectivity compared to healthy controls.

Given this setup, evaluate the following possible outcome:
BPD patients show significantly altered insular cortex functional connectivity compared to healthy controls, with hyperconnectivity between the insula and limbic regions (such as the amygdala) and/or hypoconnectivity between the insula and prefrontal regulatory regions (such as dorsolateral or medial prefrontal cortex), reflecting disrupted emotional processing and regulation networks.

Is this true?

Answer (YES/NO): NO